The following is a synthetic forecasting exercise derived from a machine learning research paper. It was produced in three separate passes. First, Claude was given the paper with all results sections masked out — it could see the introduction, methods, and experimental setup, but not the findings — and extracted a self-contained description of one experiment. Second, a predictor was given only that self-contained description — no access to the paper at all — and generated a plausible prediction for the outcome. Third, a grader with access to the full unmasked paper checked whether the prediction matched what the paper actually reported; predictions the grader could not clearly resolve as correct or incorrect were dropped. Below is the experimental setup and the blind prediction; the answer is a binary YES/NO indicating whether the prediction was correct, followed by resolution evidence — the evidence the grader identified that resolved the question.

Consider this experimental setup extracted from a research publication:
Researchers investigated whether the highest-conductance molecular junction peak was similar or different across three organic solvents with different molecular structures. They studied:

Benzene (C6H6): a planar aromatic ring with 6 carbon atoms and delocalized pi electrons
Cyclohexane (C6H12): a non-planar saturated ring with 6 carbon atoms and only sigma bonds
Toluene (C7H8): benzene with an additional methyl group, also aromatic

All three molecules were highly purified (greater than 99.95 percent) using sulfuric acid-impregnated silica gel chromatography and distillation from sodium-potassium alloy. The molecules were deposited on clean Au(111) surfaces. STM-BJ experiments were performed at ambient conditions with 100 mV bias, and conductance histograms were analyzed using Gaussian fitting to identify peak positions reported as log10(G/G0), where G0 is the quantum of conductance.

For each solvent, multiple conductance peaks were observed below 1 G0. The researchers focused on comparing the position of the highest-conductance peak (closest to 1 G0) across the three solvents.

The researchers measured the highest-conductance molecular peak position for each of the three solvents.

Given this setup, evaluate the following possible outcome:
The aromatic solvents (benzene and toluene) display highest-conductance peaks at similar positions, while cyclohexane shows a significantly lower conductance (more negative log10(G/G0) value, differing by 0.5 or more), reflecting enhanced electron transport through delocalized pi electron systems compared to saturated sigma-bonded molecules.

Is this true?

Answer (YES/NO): NO